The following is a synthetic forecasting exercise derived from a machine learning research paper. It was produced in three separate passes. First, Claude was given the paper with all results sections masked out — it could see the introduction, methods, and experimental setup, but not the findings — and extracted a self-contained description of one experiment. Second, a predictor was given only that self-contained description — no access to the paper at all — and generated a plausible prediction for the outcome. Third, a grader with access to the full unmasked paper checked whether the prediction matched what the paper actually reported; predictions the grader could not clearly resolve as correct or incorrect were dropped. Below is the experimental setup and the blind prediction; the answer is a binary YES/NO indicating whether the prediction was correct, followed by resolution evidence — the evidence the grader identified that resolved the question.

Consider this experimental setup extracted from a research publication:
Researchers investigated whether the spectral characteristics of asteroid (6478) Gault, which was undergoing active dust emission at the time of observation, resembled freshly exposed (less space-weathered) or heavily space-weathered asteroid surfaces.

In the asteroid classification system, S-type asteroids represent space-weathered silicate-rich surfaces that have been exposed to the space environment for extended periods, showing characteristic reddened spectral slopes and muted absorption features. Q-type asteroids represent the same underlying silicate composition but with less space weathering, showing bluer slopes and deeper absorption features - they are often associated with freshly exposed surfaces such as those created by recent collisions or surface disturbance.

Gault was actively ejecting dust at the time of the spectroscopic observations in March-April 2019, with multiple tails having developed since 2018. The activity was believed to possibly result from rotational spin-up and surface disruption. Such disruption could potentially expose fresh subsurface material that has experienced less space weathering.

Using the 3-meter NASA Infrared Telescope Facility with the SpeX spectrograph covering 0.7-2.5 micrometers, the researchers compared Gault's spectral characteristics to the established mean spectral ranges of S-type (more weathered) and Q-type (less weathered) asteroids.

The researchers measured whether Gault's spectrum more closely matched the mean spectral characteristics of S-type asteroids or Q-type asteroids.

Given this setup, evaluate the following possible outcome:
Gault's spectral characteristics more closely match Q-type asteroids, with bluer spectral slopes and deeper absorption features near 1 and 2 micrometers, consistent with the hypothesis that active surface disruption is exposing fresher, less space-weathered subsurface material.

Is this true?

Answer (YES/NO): NO